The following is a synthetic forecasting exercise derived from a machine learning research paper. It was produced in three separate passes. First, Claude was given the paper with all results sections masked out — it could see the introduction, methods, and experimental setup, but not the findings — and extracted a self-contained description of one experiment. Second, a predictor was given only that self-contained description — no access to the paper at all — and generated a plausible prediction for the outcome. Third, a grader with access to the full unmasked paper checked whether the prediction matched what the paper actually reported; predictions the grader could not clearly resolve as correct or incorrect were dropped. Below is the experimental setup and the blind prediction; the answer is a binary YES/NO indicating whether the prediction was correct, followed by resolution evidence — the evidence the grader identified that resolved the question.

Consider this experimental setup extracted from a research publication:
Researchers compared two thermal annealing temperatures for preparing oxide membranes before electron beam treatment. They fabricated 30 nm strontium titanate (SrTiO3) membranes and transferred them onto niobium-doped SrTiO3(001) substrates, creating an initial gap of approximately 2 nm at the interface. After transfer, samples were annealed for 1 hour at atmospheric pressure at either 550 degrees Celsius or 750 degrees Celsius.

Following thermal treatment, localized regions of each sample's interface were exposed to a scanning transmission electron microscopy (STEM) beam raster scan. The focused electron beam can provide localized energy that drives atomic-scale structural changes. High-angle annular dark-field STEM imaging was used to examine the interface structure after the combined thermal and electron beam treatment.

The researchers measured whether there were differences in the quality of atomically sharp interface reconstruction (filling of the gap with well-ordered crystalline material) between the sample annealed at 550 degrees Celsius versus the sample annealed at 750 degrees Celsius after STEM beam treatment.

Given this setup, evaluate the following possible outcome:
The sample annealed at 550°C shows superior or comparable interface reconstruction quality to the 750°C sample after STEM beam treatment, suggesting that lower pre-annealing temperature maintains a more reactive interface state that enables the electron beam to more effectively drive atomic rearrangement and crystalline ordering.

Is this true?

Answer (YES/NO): NO